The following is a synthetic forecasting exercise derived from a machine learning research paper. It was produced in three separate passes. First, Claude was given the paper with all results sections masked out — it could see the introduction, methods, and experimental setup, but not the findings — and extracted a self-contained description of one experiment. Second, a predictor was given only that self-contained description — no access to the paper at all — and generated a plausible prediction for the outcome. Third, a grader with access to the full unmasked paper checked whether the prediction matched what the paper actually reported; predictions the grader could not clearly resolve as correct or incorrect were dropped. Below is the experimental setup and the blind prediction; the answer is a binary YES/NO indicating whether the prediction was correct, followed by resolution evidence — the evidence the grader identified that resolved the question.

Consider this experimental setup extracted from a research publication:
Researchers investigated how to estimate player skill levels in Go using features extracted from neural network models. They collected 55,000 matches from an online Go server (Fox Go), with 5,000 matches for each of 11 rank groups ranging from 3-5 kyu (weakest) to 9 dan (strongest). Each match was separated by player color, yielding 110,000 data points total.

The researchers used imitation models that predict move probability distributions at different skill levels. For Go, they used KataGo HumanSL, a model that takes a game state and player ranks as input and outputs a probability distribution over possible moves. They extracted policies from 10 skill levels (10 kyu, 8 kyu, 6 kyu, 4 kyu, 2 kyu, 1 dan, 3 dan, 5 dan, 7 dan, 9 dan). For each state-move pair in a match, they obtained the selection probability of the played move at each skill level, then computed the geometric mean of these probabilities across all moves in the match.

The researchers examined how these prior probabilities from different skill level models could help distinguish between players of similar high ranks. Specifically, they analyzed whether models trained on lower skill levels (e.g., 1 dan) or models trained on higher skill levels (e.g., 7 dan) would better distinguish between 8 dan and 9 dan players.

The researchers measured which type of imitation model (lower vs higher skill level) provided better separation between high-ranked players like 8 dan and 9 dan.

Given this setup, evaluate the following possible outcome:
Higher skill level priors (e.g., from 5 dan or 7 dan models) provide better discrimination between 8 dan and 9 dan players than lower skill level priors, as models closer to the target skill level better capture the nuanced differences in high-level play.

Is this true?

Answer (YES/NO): NO